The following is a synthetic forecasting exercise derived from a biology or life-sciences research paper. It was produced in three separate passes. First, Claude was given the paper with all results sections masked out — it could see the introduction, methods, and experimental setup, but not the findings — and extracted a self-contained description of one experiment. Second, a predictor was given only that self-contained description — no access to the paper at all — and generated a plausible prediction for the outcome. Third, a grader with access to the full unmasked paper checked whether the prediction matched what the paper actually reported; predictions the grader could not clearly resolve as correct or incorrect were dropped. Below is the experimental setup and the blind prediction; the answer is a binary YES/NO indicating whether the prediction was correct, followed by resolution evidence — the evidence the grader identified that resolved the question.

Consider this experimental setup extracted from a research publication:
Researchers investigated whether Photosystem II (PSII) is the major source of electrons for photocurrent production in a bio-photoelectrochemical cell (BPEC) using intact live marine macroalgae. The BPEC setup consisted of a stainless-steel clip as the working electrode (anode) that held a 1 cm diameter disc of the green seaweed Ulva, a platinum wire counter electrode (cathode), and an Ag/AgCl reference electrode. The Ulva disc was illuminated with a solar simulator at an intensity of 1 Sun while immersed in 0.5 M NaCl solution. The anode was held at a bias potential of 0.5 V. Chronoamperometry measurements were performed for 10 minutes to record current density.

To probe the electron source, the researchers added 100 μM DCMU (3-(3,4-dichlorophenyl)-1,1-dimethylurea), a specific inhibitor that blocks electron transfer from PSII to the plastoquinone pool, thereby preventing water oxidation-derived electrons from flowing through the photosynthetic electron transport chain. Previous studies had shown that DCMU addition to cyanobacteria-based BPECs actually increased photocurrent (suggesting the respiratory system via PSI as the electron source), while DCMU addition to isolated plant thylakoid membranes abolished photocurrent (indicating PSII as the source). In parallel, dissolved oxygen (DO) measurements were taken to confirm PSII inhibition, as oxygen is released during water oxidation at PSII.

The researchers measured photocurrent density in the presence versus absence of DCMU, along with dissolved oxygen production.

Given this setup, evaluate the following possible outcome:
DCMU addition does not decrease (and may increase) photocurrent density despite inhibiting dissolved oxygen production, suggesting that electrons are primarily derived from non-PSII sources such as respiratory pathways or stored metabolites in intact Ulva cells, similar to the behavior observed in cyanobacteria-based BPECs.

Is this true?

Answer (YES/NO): NO